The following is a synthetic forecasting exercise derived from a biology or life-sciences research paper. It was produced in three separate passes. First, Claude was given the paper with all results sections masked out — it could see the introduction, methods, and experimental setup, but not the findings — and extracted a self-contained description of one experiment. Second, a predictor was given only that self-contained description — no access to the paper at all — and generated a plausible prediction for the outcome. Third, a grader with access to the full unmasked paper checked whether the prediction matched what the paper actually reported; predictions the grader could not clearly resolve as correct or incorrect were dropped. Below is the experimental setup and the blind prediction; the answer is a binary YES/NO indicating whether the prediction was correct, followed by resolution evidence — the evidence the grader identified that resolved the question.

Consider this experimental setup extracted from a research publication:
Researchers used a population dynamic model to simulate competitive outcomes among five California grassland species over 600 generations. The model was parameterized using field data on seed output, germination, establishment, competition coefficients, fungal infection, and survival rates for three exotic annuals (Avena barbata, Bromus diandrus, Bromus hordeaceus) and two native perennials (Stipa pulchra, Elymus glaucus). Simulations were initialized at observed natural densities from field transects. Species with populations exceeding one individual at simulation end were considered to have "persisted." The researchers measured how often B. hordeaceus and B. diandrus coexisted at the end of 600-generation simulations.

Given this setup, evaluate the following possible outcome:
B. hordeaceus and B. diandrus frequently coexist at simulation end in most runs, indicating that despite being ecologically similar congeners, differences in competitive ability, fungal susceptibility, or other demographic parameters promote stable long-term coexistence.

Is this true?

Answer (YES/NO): NO